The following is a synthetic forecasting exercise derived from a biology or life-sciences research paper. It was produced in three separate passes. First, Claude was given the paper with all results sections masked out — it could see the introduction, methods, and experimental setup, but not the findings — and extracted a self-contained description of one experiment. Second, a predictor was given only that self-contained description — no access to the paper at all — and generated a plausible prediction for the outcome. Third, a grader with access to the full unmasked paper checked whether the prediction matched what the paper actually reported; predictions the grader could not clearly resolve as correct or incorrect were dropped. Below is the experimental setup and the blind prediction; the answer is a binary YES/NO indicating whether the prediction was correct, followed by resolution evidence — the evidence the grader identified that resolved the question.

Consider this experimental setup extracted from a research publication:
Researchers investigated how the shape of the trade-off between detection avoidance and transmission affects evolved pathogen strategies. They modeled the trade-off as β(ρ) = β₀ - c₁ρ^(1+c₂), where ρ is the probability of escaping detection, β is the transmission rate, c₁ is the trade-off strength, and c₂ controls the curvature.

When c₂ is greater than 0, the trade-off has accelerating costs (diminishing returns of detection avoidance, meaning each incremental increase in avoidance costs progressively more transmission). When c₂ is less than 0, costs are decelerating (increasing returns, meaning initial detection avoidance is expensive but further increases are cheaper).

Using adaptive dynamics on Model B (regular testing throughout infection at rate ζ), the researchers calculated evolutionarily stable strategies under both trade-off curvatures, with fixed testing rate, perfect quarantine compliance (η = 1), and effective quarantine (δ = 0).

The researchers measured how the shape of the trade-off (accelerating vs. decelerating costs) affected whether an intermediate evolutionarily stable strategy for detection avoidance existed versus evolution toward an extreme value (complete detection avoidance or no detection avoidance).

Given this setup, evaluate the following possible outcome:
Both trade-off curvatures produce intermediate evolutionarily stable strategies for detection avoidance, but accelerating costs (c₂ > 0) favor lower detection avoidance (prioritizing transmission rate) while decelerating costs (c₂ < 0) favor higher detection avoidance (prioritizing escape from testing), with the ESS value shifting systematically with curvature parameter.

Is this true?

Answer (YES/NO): NO